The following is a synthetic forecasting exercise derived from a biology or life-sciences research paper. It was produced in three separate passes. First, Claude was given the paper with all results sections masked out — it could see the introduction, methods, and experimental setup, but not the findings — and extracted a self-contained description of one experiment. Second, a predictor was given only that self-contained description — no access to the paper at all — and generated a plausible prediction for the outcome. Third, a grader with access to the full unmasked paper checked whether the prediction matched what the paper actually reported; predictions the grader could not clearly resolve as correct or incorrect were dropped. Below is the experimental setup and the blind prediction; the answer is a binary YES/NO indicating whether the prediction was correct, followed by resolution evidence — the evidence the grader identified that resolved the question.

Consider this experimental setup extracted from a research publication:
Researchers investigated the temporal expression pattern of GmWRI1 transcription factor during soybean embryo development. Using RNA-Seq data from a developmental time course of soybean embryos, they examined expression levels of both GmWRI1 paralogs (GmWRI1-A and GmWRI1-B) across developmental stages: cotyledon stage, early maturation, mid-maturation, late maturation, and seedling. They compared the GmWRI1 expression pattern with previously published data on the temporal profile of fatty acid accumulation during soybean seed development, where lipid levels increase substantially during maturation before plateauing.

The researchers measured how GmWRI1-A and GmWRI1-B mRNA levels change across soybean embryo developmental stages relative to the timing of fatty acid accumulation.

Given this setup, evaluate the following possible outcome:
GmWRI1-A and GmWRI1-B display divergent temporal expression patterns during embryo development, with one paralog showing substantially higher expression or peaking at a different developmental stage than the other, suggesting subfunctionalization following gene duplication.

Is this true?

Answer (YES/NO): NO